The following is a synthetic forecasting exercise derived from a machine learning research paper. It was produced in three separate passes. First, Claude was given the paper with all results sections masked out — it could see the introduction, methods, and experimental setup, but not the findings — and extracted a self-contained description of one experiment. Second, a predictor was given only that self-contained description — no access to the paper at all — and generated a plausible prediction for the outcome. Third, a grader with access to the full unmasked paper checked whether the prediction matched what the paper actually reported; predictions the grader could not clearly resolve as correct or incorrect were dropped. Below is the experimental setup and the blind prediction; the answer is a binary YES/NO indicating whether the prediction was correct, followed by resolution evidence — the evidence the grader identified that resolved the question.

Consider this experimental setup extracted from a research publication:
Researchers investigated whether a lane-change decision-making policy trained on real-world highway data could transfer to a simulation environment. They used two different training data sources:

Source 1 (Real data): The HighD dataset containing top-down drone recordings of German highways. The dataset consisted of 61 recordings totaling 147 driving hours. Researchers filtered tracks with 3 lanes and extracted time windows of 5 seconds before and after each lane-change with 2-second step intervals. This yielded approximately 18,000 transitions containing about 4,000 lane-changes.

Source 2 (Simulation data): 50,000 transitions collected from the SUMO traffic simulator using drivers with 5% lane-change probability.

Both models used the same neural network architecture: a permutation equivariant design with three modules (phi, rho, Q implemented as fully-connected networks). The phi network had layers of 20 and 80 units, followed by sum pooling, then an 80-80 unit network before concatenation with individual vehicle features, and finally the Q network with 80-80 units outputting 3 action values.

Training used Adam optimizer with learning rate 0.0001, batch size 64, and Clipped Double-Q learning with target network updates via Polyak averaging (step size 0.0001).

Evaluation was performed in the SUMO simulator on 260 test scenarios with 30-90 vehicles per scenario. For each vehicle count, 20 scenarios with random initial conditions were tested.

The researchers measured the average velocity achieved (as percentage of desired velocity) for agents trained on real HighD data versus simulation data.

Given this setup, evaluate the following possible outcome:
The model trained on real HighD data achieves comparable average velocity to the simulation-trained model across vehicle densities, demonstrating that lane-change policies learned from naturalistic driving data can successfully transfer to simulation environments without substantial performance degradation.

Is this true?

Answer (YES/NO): YES